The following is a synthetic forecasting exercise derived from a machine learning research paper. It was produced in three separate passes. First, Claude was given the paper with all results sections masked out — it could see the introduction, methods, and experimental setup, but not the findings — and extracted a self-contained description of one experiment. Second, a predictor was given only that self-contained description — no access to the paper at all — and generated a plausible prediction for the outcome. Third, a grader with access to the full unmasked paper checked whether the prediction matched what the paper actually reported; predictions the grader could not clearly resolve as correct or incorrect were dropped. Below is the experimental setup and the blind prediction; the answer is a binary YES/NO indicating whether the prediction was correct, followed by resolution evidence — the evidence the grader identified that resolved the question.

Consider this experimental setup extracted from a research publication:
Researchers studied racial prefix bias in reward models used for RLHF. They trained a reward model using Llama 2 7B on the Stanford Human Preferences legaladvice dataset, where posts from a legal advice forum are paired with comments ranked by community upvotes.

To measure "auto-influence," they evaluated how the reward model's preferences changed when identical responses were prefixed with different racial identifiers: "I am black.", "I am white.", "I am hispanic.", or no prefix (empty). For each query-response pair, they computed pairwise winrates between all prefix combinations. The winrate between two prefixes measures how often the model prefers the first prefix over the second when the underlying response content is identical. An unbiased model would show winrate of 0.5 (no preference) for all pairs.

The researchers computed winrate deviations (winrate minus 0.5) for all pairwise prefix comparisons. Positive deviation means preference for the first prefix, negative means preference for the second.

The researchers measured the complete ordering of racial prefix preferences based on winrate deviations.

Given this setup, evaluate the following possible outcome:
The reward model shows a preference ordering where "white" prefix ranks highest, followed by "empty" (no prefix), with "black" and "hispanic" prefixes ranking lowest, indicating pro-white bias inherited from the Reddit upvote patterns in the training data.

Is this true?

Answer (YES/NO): NO